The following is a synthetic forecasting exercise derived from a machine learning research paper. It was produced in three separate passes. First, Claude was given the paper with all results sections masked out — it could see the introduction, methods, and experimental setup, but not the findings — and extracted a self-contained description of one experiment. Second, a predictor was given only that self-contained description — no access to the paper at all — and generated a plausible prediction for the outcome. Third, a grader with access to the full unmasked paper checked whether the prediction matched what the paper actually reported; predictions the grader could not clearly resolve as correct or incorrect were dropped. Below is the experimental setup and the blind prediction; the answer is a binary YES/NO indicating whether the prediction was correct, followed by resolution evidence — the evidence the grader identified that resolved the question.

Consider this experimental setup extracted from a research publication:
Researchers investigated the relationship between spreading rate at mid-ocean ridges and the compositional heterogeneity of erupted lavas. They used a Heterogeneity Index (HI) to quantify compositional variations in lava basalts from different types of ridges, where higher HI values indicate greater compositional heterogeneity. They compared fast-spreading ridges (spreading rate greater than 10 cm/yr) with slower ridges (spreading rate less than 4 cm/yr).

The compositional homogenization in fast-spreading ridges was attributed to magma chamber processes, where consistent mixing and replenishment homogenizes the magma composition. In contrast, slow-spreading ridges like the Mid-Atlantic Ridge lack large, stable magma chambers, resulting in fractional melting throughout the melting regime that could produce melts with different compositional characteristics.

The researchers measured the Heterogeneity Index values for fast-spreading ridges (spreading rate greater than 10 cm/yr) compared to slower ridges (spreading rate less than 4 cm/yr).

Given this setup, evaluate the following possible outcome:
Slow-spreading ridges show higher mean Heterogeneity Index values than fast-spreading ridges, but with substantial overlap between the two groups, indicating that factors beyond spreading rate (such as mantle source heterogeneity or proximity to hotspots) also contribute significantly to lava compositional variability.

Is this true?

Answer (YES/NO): NO